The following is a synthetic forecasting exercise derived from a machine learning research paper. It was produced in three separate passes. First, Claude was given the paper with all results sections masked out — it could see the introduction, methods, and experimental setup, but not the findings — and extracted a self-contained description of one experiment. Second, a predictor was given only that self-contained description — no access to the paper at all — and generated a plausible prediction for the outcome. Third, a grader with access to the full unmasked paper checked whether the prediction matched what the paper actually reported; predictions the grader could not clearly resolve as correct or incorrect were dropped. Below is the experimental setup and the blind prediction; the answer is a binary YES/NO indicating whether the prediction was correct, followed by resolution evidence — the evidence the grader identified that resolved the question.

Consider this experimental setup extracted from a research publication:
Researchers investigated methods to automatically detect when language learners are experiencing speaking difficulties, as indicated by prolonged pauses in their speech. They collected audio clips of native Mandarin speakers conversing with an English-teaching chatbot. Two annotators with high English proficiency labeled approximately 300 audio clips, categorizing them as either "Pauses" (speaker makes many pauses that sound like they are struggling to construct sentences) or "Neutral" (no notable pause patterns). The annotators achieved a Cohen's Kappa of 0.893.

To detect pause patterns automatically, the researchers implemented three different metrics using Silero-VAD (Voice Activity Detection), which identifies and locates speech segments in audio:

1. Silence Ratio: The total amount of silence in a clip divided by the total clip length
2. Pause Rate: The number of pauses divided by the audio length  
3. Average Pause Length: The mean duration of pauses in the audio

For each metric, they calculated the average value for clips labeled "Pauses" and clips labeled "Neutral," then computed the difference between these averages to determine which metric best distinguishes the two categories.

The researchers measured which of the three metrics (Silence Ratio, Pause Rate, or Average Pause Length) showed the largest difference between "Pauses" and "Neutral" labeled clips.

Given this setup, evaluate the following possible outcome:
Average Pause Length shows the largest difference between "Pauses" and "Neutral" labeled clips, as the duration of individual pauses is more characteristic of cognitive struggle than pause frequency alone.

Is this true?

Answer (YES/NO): YES